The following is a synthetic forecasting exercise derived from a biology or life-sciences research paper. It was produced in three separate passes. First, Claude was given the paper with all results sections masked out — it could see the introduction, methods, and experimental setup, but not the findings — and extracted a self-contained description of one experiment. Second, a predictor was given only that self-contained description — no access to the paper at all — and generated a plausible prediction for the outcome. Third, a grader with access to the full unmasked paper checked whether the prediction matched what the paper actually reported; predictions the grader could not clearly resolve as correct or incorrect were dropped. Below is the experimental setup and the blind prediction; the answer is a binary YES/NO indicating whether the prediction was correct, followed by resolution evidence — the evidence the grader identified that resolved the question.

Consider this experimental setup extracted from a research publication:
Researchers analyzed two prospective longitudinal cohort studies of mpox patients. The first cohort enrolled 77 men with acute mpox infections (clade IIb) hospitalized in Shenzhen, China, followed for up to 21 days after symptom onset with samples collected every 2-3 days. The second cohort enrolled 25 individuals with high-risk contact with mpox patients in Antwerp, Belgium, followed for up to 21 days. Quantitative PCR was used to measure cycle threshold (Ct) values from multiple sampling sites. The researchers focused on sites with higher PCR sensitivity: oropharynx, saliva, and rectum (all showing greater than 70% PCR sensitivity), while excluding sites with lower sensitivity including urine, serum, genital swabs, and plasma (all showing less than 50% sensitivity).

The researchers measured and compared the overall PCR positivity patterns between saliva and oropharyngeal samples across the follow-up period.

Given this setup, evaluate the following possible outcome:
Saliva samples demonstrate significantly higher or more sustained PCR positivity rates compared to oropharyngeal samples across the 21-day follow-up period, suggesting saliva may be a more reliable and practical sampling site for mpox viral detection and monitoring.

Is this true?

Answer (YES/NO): YES